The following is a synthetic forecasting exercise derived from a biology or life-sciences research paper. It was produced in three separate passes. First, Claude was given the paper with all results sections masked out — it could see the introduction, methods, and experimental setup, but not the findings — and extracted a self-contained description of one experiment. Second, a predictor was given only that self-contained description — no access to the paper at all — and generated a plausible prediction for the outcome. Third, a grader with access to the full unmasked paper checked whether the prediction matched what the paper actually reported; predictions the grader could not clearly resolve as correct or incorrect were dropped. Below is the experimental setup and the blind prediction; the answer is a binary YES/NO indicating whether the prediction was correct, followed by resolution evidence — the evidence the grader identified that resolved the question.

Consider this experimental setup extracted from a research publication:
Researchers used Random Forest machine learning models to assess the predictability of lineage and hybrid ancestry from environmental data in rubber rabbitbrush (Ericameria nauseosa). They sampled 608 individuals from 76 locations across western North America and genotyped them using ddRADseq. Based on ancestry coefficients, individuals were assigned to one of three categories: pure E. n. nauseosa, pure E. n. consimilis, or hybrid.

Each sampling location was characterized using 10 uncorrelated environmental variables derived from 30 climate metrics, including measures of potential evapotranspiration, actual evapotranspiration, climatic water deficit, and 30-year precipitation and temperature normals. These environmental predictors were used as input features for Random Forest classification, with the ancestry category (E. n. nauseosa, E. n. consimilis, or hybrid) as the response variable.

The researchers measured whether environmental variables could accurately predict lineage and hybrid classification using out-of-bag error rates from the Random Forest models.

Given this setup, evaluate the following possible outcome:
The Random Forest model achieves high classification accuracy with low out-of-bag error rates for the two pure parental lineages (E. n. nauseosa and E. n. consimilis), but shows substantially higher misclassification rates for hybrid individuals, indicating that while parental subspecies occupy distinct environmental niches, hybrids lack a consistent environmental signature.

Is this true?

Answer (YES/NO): NO